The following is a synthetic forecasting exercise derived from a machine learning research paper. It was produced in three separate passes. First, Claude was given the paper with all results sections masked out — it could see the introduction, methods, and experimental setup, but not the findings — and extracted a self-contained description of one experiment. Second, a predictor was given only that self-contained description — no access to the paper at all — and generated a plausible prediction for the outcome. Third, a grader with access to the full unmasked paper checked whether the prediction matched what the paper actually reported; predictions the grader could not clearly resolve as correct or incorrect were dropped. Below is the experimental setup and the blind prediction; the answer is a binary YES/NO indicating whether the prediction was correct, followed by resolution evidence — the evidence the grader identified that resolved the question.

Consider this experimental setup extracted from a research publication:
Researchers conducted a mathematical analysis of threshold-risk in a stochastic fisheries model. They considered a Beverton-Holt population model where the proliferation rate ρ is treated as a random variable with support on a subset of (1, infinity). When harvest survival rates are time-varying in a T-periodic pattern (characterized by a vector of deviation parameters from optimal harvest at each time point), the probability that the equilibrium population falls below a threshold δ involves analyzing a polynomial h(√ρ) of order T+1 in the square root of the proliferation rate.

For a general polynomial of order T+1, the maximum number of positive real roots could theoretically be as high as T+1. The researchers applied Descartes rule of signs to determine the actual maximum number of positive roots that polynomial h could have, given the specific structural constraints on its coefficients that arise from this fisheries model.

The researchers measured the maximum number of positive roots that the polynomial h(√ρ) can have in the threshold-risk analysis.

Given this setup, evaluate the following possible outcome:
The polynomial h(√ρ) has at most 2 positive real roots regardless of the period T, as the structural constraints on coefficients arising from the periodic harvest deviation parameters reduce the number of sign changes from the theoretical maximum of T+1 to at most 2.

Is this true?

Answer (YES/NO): NO